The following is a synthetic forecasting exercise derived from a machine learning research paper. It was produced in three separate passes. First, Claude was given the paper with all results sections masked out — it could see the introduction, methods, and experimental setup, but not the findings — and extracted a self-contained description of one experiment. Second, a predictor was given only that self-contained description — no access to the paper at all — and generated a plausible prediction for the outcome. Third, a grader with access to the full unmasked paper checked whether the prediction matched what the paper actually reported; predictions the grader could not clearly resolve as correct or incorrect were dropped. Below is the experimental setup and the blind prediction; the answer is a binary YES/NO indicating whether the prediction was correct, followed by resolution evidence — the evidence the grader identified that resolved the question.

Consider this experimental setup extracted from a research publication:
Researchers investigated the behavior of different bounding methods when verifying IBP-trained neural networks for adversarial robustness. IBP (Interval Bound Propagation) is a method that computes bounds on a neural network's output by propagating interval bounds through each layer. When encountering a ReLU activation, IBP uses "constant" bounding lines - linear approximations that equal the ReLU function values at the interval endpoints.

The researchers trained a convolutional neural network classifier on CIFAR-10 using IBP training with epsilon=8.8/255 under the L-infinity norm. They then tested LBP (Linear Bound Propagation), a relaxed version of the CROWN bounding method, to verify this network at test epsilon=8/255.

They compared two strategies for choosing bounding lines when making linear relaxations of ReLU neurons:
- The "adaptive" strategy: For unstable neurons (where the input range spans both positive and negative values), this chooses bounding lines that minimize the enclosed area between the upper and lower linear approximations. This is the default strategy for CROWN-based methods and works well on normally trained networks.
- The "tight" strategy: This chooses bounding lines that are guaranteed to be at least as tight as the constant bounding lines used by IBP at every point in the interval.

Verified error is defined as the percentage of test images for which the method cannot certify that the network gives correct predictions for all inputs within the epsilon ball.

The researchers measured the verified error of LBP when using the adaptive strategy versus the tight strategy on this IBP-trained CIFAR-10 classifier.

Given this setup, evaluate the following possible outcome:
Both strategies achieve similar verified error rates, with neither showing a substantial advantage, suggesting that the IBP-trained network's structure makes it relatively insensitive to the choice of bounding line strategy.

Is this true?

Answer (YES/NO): NO